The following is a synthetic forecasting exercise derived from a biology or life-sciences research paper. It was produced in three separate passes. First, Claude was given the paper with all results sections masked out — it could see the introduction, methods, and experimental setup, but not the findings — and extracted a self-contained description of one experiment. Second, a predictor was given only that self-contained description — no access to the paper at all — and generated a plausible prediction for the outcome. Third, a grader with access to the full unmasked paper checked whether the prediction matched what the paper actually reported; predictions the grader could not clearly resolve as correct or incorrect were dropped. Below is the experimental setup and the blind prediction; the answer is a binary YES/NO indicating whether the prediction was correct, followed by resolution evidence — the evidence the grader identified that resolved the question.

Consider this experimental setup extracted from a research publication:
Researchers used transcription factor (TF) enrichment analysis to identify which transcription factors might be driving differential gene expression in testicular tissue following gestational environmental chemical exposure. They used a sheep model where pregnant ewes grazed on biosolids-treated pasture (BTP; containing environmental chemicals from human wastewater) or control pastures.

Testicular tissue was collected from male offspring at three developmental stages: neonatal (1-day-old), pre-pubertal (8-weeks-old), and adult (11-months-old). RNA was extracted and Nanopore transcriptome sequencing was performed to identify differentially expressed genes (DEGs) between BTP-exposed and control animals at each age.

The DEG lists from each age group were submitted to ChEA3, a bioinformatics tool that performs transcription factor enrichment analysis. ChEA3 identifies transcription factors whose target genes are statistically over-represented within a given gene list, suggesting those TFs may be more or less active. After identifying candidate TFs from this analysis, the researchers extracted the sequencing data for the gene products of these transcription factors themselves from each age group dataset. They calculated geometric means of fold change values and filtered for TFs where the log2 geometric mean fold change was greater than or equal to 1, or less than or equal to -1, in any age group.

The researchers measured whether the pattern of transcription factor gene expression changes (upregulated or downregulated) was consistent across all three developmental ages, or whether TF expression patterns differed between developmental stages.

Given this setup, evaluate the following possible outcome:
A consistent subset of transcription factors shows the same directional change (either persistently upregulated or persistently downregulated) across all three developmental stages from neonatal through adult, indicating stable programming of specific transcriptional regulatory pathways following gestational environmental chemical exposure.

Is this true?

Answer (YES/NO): NO